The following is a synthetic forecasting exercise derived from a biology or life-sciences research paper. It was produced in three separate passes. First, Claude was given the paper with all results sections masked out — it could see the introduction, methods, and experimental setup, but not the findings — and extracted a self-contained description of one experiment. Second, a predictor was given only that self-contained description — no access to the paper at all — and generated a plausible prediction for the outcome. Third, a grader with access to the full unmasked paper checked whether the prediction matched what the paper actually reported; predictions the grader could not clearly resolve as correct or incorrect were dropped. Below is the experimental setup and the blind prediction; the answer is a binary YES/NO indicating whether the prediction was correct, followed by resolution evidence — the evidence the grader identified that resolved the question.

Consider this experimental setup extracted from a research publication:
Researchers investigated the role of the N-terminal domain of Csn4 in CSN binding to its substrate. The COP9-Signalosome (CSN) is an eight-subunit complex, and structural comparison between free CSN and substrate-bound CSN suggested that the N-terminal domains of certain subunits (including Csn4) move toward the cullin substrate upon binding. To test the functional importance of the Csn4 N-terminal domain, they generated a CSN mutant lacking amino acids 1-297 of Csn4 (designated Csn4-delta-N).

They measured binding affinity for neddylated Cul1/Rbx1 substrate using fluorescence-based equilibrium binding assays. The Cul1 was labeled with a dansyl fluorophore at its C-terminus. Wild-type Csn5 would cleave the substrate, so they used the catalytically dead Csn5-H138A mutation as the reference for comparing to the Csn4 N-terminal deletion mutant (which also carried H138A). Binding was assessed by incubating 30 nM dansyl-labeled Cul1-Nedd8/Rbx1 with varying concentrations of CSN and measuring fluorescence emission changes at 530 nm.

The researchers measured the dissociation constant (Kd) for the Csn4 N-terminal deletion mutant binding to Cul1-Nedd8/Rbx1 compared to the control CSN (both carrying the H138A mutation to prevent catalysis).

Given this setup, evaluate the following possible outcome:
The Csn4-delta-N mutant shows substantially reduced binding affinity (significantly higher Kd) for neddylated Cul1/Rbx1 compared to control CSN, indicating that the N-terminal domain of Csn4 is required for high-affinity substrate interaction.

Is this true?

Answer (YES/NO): NO